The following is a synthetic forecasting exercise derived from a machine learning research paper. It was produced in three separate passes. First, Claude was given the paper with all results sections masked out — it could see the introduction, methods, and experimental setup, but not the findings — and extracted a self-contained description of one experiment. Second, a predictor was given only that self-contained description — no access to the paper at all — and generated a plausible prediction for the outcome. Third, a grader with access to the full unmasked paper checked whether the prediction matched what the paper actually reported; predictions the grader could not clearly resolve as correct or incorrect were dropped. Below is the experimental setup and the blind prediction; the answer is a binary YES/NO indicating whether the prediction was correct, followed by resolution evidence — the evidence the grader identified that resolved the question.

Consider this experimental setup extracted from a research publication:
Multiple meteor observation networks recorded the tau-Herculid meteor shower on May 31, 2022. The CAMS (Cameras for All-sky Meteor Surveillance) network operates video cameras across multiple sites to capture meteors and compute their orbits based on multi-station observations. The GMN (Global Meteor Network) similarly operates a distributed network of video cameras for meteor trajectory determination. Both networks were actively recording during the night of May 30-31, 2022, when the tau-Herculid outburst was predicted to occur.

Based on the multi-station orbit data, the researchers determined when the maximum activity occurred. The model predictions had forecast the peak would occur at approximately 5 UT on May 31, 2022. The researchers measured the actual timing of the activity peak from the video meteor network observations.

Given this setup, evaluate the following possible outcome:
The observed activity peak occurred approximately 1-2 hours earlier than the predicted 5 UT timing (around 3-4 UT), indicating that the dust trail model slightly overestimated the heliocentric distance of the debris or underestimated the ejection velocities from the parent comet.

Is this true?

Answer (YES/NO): NO